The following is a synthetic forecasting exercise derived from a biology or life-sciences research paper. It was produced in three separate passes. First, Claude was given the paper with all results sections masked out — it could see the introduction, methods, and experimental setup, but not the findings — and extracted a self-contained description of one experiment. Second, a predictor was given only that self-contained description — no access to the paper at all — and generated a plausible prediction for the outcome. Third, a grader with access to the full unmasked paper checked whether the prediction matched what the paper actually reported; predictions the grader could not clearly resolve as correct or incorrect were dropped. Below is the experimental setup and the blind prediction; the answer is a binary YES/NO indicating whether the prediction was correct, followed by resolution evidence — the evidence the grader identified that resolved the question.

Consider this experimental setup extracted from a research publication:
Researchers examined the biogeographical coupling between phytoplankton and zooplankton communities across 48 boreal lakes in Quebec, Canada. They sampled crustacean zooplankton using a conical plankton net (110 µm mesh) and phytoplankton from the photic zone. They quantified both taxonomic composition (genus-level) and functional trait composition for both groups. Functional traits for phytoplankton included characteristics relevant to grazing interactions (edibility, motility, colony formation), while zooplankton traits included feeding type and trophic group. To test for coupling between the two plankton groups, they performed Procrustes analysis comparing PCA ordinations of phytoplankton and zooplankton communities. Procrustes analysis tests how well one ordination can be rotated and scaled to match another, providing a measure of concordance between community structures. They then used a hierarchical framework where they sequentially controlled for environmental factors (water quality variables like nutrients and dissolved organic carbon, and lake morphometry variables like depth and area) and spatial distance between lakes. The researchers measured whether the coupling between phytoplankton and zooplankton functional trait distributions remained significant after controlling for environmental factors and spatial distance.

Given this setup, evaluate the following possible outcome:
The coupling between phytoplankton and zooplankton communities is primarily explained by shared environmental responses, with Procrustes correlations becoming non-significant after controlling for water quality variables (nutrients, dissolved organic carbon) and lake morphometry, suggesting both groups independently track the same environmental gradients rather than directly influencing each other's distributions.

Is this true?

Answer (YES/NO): YES